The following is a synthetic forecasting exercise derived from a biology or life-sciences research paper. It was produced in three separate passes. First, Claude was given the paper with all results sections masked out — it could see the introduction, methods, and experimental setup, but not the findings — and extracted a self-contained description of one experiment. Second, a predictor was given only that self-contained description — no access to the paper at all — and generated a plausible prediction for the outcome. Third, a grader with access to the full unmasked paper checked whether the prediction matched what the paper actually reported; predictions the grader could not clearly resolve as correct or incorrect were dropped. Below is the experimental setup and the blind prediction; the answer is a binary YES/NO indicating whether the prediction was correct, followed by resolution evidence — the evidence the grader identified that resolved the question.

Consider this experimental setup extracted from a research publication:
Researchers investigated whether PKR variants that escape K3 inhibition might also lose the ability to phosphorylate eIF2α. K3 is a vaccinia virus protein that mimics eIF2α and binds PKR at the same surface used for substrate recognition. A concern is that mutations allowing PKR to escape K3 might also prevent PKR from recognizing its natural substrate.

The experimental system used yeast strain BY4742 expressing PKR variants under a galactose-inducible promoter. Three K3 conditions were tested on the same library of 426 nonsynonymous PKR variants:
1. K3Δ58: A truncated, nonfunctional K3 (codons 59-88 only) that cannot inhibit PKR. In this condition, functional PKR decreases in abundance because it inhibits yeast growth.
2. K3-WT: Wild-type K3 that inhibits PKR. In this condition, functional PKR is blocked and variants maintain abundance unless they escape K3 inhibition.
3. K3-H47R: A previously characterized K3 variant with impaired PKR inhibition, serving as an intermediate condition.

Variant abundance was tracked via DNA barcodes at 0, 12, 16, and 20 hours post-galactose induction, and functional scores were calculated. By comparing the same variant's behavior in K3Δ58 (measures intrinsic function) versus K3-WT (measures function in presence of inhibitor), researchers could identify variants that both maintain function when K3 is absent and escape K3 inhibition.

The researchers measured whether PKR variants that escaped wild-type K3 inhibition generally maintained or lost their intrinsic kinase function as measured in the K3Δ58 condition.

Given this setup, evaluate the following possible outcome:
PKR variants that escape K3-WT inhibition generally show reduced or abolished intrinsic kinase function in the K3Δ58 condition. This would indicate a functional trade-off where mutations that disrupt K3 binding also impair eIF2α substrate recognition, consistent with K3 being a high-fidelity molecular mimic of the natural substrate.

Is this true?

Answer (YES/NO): NO